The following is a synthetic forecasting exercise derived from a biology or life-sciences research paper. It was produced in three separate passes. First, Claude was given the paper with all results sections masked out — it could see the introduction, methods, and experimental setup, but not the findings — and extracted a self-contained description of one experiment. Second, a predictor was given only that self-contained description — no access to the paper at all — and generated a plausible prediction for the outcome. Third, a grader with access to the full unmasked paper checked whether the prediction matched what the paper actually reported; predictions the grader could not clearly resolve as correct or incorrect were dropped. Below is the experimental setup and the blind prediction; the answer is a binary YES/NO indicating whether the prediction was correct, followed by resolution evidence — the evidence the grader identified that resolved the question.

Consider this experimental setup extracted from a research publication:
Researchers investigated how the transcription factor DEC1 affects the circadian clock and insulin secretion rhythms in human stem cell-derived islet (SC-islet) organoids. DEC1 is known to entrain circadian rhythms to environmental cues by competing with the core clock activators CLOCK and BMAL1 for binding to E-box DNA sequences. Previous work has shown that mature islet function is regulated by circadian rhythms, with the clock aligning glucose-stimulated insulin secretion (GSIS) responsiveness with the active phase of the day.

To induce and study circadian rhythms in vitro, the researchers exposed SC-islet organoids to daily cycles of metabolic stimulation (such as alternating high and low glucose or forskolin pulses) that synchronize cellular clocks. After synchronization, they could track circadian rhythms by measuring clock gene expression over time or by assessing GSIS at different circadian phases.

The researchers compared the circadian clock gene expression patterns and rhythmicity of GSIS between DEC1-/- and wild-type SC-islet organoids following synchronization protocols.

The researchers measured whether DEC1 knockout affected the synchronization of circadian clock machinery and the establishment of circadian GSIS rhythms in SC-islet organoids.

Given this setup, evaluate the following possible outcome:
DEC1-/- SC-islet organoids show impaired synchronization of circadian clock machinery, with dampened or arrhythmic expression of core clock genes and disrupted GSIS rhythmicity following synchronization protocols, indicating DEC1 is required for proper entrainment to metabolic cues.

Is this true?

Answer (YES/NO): YES